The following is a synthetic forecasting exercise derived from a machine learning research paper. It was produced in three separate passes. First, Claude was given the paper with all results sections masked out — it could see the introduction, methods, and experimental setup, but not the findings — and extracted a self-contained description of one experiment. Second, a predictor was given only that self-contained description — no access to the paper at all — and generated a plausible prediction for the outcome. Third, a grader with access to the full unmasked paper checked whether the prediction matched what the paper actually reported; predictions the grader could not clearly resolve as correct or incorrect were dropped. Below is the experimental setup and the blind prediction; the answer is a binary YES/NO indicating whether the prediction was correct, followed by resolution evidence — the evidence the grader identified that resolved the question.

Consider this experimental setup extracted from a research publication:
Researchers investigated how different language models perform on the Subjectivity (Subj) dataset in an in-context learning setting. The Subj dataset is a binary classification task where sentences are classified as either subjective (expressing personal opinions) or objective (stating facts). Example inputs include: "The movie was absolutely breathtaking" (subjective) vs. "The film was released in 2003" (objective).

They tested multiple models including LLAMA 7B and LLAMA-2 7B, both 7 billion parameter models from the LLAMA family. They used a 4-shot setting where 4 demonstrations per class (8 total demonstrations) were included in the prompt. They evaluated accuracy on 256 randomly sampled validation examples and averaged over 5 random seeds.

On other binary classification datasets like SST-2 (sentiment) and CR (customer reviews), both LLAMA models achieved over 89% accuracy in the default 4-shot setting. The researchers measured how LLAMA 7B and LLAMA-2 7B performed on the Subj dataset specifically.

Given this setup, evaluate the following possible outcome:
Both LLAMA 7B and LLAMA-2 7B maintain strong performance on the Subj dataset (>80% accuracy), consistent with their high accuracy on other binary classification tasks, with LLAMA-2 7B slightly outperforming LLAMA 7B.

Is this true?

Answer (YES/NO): NO